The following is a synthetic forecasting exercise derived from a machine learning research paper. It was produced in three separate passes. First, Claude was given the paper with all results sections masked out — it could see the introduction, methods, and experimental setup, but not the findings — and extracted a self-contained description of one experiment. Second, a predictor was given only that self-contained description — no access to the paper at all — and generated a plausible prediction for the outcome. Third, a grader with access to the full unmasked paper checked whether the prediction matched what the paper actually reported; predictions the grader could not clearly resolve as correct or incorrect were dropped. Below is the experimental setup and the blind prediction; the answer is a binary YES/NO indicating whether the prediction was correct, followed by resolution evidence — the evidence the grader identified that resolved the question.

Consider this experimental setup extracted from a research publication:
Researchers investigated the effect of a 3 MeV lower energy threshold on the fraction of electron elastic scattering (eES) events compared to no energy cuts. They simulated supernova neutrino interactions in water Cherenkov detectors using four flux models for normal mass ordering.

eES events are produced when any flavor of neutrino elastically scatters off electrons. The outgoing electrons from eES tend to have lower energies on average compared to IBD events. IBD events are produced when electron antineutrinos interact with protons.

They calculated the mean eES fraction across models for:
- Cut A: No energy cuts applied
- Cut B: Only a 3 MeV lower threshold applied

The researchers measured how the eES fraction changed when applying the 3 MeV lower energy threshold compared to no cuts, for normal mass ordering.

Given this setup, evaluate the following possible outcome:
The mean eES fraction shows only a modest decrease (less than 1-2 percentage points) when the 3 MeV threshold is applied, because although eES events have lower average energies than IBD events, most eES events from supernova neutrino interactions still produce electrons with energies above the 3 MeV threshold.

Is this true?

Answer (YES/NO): YES